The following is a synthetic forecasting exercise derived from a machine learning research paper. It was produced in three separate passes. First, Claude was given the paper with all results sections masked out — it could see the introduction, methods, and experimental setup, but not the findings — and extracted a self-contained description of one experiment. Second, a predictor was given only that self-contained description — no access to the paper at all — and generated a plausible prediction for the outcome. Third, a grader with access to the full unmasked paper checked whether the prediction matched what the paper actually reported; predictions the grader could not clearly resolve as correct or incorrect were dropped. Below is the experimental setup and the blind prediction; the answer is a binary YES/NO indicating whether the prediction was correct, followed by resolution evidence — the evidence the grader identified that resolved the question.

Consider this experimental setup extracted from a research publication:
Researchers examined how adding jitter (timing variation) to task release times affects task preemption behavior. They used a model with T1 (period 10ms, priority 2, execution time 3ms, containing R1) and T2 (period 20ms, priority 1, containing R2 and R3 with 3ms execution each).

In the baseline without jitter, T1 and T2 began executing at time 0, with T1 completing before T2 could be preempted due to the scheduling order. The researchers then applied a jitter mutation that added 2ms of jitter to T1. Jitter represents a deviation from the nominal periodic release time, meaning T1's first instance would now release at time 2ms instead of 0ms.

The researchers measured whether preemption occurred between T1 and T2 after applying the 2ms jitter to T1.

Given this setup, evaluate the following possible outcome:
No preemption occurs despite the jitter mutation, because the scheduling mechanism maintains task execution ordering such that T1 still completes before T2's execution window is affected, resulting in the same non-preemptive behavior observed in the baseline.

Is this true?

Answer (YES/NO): NO